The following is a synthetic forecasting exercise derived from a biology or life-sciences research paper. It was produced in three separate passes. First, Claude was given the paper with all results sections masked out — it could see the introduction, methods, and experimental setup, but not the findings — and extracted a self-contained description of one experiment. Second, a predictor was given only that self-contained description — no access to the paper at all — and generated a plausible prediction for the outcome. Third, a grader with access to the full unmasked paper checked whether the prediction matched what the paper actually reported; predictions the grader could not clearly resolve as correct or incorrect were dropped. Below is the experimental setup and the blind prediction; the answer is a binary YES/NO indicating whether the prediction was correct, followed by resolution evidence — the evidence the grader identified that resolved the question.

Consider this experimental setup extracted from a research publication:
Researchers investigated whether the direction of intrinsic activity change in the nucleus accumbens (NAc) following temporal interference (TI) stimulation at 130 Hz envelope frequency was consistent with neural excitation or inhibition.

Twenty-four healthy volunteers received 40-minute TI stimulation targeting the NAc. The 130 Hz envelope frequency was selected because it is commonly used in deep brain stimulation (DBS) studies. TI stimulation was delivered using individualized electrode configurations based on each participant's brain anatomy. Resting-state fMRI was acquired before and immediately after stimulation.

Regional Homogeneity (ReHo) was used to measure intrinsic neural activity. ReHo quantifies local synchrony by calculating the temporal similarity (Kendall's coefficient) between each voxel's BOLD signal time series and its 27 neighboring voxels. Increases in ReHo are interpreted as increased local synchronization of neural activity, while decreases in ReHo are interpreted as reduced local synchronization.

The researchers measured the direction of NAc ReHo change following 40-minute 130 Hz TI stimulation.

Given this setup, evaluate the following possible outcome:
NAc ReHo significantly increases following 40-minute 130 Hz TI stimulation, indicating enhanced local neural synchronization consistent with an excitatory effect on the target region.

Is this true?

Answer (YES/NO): NO